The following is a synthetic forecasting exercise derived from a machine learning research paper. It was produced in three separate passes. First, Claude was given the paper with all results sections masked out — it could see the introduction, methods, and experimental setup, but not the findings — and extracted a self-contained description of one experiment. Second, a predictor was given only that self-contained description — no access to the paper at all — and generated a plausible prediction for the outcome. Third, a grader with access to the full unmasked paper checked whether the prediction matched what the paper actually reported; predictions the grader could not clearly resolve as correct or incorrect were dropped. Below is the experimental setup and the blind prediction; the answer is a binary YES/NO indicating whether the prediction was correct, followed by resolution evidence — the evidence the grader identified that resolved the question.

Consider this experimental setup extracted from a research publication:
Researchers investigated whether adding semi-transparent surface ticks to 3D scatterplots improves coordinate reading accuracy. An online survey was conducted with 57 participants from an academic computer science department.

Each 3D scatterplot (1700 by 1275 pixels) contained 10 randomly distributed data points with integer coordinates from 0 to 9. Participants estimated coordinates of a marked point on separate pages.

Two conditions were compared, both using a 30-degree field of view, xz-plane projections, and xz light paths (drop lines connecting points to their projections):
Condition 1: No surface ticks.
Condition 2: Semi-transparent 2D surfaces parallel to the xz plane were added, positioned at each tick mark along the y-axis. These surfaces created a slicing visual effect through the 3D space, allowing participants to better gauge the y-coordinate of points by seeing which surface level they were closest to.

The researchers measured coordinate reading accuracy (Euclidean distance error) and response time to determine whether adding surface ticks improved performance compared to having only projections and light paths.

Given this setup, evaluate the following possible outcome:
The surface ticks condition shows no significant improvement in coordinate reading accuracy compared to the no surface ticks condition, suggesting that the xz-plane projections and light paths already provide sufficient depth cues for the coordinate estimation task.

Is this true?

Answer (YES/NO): YES